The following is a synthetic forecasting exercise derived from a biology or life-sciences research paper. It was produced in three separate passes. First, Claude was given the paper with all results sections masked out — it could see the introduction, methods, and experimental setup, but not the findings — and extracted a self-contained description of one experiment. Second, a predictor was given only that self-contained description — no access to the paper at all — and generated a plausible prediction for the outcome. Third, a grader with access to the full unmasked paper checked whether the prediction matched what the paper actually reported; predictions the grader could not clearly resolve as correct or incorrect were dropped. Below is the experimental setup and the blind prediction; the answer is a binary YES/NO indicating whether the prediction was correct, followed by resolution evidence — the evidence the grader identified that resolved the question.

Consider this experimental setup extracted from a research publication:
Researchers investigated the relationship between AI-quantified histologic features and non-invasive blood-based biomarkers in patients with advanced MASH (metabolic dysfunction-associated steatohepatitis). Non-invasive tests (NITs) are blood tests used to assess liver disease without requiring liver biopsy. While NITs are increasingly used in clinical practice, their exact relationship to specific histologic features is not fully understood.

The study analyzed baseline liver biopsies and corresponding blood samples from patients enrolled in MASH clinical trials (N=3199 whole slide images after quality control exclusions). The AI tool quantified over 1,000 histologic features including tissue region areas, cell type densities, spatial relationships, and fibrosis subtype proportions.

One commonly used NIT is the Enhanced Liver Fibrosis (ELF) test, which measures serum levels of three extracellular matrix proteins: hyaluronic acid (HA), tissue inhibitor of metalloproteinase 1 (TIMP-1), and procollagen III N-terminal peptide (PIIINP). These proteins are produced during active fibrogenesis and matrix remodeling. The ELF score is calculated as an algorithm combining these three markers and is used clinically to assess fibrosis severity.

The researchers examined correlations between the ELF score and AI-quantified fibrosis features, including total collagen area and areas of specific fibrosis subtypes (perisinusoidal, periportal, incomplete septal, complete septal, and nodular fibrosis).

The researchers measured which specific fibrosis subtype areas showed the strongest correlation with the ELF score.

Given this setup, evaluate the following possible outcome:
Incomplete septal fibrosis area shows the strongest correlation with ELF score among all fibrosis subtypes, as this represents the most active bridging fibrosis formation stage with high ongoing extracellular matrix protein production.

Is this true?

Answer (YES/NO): NO